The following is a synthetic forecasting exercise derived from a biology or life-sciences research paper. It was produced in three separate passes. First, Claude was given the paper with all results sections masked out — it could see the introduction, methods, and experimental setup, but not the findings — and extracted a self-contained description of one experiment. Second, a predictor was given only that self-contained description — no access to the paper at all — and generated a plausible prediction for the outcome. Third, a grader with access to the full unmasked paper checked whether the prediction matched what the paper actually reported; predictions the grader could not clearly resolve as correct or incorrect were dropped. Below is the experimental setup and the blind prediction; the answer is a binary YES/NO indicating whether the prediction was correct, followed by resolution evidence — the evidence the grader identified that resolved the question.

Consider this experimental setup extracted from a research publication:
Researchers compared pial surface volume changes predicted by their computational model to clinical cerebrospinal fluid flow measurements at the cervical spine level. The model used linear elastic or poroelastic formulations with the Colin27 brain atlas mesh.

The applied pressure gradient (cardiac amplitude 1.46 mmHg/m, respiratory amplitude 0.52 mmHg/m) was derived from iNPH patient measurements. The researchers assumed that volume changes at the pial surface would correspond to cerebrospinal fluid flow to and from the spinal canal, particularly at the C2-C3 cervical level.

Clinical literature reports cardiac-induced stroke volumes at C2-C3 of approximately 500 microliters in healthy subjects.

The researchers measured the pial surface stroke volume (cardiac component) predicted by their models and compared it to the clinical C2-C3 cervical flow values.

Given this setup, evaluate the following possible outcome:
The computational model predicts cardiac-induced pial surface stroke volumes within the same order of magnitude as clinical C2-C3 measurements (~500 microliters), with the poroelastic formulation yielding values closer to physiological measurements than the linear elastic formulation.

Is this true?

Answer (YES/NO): YES